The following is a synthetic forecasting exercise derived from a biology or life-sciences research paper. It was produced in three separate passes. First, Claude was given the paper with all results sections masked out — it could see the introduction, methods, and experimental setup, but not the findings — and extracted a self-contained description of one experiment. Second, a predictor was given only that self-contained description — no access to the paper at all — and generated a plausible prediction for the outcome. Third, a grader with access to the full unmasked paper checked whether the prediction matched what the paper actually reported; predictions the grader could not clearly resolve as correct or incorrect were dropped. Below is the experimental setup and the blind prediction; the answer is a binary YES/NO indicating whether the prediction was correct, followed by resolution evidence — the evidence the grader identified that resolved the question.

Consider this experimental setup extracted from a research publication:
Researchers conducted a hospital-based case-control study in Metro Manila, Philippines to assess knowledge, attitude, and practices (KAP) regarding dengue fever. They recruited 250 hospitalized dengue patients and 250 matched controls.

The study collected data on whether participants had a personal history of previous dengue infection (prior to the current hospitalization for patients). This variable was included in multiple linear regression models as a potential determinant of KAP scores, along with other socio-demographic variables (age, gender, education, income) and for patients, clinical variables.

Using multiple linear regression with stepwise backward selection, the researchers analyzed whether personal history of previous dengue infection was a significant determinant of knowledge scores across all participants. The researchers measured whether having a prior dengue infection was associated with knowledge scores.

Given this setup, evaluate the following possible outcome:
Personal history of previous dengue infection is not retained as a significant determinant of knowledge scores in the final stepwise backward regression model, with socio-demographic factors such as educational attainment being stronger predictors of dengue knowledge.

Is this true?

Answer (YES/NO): NO